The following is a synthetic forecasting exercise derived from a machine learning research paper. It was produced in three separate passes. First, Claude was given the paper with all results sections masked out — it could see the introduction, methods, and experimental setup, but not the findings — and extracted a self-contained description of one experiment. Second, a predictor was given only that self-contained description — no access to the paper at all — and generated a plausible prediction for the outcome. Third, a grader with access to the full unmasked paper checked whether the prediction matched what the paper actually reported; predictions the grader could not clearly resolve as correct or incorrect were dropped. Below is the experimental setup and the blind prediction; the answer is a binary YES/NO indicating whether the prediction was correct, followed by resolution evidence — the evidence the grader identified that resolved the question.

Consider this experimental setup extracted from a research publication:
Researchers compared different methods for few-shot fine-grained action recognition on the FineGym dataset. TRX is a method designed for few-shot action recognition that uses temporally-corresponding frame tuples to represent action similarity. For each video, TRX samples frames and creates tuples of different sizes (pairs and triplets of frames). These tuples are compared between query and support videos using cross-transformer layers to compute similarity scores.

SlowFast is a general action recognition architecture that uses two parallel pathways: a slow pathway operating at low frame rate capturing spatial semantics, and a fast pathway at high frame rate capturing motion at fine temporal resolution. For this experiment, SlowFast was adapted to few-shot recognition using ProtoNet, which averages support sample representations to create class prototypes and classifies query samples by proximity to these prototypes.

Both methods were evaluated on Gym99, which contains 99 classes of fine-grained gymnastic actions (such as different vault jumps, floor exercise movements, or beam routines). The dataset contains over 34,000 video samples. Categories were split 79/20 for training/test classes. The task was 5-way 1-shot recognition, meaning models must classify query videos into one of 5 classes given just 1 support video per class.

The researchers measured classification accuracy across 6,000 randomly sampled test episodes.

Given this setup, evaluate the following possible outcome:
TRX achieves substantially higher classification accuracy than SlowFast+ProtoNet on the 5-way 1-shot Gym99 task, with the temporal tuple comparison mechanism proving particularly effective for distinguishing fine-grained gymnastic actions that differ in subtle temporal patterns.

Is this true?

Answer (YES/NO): NO